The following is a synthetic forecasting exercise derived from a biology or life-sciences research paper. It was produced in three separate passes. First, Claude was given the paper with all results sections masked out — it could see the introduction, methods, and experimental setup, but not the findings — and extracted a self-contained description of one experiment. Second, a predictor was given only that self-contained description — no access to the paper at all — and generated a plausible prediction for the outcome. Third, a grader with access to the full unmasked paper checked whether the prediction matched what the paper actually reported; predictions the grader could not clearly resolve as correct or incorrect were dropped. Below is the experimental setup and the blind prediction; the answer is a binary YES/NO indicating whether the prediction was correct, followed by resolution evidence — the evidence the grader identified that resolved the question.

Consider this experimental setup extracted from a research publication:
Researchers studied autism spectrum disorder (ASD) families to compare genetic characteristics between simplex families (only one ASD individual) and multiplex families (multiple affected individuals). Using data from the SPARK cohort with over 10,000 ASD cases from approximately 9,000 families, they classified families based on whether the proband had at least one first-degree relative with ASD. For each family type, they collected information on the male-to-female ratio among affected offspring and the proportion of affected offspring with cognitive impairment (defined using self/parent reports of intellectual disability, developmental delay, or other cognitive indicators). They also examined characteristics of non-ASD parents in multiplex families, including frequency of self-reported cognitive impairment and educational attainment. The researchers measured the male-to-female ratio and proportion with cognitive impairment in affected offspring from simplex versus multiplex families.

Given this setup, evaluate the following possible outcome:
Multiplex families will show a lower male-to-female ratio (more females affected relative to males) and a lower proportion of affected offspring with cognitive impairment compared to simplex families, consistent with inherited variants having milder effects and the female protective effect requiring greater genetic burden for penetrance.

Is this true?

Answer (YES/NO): YES